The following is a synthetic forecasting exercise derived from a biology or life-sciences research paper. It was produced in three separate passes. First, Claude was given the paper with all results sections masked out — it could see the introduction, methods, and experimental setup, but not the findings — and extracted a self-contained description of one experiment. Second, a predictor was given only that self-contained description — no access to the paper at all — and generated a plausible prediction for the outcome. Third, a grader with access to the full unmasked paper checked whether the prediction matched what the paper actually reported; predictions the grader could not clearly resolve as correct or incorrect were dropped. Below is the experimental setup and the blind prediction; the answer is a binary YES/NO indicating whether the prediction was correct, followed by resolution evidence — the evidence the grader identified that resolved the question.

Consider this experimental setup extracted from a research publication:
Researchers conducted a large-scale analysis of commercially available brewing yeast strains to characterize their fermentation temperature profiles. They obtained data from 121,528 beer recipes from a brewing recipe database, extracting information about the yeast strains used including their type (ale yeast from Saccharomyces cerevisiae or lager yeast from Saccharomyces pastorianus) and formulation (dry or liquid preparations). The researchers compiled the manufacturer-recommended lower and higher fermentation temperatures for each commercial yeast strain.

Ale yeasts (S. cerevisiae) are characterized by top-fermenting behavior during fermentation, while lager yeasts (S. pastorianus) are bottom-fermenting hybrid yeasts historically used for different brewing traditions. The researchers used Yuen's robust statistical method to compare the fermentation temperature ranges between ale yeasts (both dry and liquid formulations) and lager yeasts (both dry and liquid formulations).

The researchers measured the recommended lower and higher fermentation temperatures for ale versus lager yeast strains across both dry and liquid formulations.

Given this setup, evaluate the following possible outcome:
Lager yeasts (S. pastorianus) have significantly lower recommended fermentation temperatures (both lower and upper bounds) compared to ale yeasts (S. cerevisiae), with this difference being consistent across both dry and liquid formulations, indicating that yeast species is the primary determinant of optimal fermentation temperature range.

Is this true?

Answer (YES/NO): NO